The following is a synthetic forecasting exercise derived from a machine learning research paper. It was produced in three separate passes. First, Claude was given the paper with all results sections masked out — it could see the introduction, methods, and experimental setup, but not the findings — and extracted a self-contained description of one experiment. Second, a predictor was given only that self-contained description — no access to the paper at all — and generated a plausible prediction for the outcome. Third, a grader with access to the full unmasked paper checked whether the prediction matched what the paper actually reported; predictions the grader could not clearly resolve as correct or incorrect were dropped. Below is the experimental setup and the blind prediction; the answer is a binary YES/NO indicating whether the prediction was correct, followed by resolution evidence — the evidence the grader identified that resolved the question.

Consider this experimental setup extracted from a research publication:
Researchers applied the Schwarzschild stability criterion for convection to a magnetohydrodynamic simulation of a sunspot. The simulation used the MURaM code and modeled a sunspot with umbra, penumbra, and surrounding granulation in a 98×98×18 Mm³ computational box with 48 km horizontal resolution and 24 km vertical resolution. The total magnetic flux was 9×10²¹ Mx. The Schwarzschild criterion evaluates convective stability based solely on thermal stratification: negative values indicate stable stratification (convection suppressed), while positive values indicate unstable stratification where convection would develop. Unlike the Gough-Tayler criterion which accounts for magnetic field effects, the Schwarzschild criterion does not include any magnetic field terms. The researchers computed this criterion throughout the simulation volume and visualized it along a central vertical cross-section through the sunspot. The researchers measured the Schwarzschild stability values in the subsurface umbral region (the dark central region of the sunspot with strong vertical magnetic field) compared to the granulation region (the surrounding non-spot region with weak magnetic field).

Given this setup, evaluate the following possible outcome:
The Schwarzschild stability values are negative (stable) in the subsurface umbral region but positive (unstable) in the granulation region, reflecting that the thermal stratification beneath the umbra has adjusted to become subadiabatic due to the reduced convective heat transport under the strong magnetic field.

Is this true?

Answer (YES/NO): NO